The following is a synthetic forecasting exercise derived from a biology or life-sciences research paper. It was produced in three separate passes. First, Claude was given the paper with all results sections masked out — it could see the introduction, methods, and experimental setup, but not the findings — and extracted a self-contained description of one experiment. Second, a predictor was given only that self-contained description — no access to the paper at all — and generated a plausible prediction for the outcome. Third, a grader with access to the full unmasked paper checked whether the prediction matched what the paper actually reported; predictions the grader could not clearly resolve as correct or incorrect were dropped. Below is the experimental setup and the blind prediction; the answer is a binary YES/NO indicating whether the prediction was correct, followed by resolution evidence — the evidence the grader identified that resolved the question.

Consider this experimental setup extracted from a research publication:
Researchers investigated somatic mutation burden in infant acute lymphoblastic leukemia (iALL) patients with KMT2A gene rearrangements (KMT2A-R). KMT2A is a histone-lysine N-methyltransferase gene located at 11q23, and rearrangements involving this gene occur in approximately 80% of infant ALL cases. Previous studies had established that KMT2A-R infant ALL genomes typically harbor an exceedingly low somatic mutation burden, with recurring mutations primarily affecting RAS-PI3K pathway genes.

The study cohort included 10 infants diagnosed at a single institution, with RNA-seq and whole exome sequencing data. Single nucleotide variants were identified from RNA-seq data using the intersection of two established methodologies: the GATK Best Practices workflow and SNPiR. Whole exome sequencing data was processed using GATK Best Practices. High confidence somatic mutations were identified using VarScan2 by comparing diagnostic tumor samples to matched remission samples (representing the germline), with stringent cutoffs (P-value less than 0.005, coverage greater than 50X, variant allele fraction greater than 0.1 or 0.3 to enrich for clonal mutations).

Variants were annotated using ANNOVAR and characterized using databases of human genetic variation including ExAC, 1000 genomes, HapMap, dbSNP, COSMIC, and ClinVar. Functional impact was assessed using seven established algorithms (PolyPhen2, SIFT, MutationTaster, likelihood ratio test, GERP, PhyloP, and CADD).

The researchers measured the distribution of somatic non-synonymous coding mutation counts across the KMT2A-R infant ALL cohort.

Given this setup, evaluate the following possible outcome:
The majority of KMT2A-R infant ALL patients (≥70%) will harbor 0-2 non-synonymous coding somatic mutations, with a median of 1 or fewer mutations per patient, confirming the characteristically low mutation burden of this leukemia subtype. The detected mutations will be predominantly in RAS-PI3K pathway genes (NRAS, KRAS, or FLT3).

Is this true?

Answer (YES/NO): NO